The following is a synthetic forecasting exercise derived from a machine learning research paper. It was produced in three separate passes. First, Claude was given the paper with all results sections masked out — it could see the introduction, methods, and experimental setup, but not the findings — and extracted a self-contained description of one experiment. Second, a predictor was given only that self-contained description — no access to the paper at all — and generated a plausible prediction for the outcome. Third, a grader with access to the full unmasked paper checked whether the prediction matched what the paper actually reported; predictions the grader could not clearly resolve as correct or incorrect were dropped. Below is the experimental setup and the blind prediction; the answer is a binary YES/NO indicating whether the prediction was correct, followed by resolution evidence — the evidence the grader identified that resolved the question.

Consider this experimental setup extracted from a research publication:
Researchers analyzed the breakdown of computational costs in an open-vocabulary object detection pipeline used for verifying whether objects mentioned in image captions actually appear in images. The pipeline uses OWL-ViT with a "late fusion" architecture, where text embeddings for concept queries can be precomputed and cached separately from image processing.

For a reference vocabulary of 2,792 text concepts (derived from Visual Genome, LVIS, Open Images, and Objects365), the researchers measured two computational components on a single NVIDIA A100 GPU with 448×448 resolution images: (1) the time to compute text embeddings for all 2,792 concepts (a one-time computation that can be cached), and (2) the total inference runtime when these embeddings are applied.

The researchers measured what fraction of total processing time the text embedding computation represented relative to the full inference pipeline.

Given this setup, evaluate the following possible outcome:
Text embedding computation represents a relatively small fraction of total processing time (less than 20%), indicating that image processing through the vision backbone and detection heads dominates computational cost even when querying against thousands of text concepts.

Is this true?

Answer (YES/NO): YES